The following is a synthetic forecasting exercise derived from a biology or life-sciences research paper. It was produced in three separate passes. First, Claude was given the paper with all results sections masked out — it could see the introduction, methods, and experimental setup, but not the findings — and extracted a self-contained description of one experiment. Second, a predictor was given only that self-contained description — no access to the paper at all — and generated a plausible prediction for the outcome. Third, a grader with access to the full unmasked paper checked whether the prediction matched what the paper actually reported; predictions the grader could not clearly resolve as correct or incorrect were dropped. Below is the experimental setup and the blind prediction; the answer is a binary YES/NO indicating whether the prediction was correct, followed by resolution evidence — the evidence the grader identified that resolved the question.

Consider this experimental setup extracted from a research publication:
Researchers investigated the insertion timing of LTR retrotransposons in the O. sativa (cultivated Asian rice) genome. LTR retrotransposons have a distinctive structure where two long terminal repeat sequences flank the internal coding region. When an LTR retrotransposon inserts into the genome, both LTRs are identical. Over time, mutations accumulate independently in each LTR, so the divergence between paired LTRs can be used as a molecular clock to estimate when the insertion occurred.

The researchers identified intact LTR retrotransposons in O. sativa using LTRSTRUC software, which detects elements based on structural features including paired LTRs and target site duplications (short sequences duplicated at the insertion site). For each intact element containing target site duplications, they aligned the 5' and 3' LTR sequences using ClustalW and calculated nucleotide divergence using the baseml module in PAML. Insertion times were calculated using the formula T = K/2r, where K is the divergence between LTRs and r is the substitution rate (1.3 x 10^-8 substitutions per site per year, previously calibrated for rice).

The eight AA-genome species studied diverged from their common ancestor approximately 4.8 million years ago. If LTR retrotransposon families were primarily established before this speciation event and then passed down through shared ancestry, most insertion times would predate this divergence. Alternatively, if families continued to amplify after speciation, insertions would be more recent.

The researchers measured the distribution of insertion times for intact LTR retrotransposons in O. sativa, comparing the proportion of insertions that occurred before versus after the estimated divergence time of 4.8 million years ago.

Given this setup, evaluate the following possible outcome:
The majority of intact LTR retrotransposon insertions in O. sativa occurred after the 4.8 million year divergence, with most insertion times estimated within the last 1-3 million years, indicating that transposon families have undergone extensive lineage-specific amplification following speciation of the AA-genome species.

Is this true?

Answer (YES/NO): YES